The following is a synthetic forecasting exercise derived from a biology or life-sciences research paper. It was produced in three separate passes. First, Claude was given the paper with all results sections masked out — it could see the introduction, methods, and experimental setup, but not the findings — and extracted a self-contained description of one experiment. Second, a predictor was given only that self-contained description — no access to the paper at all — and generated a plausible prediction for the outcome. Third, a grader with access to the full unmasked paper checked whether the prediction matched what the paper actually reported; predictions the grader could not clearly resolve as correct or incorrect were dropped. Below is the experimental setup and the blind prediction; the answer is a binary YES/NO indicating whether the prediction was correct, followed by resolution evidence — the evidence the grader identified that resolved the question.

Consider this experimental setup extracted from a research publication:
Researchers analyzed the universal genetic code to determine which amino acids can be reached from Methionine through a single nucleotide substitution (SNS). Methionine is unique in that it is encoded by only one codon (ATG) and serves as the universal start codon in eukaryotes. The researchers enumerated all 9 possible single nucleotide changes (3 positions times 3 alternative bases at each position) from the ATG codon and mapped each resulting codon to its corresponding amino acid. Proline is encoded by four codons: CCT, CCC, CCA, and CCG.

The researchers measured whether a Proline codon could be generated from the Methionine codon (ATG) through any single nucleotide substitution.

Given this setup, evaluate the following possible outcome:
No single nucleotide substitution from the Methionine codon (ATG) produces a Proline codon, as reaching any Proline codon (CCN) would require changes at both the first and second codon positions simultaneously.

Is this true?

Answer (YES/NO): YES